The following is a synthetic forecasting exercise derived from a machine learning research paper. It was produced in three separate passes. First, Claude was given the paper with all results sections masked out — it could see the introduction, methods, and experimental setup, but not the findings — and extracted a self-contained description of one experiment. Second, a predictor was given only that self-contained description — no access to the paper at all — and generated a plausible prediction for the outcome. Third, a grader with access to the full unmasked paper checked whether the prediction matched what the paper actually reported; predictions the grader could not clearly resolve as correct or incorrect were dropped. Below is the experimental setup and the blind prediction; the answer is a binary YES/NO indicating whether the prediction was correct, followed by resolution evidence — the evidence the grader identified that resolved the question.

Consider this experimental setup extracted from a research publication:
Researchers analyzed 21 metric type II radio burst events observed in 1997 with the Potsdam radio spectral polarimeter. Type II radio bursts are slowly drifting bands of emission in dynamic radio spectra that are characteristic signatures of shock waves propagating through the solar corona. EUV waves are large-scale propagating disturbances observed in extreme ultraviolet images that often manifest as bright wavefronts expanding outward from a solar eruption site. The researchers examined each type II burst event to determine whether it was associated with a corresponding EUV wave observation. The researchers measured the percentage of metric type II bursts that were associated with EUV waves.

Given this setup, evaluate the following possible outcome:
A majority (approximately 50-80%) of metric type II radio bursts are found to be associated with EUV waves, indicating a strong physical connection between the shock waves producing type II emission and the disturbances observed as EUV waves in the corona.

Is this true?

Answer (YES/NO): NO